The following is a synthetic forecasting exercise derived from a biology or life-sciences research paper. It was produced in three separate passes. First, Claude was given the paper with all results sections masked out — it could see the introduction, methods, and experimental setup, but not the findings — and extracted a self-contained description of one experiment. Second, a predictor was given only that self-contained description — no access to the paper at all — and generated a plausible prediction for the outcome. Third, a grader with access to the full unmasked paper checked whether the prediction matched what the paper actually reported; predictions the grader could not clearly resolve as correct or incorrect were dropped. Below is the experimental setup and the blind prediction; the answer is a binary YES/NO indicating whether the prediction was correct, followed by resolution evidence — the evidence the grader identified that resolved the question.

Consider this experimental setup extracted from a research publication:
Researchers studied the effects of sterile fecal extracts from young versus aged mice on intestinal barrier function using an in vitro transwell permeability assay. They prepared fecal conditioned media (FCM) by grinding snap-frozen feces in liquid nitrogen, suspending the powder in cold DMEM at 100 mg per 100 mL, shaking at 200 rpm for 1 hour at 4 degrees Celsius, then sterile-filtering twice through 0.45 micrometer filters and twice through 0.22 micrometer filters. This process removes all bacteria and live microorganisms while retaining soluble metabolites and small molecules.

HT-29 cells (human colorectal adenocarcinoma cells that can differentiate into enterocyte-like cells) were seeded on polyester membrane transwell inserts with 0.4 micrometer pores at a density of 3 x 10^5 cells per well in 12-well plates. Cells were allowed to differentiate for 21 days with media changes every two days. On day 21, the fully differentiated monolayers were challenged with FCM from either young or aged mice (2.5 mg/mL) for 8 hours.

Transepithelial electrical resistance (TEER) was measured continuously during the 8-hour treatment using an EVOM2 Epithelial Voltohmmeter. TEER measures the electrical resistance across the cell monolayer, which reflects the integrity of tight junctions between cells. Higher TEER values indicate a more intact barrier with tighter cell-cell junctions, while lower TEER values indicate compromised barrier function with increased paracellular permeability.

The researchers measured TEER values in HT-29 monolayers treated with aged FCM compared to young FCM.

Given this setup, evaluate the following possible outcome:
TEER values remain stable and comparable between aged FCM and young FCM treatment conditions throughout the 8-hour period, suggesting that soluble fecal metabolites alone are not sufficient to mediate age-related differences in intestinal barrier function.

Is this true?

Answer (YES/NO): NO